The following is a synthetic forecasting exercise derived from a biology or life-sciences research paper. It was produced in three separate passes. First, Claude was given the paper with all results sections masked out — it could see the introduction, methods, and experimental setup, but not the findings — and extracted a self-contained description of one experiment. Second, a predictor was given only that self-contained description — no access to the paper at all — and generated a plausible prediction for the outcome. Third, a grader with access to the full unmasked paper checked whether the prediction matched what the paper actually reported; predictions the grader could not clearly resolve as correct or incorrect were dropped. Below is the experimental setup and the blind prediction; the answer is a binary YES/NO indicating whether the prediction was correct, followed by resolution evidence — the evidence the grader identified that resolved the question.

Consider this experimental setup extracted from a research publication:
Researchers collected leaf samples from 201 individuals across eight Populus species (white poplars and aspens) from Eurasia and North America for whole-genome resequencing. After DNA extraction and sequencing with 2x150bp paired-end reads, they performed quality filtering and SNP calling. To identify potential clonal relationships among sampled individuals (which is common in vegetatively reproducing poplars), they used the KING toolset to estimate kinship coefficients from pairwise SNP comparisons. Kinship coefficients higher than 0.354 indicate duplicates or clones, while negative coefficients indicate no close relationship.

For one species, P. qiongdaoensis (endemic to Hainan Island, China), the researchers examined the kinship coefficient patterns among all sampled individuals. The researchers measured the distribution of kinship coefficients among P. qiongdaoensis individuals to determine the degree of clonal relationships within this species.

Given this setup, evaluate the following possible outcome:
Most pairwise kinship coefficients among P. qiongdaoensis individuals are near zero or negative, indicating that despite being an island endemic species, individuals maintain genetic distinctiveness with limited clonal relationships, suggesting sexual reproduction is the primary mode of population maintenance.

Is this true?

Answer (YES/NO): NO